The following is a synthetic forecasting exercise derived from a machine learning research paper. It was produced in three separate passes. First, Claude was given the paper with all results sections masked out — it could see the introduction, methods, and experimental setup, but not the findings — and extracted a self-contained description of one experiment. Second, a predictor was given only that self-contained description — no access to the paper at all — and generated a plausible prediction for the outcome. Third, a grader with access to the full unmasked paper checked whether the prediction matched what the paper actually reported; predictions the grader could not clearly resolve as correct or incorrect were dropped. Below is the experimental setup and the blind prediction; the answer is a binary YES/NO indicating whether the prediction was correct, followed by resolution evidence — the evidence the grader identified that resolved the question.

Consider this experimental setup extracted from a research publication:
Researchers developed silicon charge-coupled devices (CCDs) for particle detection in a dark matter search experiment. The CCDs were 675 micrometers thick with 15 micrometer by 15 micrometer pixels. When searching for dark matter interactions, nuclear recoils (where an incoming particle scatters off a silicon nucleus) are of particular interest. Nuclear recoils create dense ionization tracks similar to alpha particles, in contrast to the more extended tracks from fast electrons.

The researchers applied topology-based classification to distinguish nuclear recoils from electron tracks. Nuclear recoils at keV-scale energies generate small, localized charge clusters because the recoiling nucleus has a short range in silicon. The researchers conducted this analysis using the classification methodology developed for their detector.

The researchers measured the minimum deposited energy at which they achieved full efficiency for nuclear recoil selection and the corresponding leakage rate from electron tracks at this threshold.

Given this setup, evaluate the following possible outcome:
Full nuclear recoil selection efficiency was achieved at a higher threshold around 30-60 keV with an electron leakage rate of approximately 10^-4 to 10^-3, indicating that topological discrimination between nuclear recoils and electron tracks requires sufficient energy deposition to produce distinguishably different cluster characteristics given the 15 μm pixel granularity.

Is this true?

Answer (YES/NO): NO